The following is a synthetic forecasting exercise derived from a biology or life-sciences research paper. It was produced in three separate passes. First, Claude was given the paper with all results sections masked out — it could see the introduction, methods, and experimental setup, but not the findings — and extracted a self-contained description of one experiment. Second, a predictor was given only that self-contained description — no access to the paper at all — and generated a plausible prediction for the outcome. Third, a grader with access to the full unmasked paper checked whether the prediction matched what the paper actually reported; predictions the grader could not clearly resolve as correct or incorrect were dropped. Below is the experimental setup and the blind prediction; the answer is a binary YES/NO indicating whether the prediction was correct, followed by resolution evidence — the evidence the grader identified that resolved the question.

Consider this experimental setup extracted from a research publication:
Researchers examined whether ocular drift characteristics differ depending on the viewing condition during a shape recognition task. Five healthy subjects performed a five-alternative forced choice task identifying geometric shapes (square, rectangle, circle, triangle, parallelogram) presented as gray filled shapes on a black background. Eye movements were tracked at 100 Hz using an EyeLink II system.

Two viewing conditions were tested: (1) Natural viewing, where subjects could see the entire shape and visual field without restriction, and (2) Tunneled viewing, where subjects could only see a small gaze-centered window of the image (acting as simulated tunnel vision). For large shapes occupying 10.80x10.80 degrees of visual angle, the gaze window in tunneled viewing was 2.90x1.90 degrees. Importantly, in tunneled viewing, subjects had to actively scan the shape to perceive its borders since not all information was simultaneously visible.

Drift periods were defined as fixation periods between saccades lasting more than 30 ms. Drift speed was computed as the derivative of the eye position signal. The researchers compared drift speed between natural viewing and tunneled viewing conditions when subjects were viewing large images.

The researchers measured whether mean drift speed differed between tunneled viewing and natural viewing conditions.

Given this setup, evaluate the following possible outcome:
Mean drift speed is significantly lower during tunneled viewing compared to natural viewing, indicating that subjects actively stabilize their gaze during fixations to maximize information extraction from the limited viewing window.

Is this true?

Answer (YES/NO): NO